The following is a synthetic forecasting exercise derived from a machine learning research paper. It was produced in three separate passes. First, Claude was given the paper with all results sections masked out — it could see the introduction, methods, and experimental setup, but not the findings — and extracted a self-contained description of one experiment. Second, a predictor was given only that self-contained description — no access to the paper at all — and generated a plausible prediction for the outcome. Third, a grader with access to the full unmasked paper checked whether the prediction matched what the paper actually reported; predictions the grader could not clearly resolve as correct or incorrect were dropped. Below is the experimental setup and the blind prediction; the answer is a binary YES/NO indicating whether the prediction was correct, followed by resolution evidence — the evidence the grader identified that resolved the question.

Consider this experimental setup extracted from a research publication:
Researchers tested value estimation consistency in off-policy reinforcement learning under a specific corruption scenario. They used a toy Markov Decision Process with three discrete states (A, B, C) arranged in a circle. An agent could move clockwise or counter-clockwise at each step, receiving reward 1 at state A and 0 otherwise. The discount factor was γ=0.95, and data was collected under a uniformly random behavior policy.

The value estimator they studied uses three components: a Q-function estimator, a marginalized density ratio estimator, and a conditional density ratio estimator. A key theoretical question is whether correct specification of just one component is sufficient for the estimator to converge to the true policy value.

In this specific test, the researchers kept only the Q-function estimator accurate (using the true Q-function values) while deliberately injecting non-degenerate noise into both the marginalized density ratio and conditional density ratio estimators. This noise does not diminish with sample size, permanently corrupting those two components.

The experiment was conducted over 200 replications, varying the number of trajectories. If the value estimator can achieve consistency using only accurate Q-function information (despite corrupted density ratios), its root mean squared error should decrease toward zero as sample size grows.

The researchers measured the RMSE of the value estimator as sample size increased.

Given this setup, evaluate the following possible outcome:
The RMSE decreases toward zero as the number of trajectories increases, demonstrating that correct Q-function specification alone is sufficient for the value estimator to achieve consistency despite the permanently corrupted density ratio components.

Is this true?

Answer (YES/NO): YES